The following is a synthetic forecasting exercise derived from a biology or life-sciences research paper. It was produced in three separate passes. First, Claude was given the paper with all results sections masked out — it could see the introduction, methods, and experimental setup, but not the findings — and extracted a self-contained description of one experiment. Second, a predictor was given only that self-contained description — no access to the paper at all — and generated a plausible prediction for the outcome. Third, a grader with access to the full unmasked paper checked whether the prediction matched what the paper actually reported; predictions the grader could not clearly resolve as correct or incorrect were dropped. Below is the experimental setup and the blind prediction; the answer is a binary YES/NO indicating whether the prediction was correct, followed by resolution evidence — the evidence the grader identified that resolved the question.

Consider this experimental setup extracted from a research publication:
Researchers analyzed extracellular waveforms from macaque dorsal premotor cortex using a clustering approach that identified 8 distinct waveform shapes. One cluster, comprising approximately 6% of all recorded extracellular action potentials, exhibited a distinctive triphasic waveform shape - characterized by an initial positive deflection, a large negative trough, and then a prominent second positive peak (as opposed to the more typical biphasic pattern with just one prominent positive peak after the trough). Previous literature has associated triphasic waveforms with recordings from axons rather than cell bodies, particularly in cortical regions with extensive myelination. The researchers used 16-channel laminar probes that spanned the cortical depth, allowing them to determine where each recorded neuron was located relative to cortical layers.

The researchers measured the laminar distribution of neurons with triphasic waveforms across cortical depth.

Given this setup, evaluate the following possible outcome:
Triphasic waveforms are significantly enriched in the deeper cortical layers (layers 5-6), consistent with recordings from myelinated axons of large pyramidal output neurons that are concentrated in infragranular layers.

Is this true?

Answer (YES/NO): YES